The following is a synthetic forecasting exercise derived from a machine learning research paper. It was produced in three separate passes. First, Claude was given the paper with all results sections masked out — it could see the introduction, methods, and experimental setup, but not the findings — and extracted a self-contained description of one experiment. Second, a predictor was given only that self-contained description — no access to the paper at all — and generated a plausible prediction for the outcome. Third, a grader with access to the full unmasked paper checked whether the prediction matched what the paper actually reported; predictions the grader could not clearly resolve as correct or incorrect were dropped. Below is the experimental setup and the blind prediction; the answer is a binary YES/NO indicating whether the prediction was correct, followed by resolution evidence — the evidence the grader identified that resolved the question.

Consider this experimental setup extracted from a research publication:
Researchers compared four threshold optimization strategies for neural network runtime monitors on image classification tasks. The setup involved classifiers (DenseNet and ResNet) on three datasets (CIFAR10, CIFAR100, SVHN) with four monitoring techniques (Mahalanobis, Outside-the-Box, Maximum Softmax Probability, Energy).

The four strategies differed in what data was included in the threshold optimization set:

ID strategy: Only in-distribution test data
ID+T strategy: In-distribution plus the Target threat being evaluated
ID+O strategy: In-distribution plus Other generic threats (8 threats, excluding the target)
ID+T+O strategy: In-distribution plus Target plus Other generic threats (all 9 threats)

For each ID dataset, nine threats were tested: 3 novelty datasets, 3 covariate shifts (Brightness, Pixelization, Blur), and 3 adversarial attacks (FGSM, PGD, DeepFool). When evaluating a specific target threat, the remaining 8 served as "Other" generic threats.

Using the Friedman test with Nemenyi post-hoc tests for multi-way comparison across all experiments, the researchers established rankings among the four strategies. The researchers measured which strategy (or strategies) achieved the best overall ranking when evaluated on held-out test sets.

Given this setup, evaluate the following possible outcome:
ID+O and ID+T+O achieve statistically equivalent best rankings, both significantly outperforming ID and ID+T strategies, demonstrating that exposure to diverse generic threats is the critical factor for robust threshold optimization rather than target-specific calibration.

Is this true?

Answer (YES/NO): NO